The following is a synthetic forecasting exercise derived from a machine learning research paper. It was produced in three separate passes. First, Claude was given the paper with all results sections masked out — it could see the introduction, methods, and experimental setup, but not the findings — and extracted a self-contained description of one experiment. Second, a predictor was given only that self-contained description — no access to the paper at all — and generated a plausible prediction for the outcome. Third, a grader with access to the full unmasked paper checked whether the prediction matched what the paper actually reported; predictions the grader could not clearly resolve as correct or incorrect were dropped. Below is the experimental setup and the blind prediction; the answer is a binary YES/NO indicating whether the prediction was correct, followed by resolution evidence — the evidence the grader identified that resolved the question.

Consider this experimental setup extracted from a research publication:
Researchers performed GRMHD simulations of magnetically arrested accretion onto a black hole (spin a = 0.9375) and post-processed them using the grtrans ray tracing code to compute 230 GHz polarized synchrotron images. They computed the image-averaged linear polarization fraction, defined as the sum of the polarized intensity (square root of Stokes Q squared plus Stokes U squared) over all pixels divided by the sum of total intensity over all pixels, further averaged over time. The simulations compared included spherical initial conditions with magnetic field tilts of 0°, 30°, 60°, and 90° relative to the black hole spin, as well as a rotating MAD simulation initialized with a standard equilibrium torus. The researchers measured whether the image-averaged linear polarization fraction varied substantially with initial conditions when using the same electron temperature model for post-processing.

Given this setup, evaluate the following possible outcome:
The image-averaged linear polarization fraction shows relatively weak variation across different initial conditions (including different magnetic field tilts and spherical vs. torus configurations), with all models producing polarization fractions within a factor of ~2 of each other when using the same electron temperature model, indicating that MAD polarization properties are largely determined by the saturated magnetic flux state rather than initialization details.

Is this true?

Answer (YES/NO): YES